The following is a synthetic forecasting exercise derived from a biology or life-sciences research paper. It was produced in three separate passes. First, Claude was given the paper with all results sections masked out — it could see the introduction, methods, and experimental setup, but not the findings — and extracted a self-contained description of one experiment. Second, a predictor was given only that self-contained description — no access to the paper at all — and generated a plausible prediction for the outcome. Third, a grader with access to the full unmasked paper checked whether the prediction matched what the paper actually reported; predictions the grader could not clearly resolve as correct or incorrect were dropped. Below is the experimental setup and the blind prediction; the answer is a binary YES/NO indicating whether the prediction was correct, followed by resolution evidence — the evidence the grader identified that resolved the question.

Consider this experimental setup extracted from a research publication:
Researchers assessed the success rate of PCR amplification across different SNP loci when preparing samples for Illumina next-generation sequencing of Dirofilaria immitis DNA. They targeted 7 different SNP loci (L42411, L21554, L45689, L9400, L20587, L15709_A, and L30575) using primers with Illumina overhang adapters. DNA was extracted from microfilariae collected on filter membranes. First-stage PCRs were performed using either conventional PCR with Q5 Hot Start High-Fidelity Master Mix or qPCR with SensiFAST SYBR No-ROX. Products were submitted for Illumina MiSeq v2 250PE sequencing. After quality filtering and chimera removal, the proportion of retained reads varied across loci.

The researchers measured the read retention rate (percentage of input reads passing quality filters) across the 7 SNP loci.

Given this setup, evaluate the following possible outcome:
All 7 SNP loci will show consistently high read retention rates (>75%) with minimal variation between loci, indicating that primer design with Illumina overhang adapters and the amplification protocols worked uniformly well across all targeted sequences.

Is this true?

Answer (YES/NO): NO